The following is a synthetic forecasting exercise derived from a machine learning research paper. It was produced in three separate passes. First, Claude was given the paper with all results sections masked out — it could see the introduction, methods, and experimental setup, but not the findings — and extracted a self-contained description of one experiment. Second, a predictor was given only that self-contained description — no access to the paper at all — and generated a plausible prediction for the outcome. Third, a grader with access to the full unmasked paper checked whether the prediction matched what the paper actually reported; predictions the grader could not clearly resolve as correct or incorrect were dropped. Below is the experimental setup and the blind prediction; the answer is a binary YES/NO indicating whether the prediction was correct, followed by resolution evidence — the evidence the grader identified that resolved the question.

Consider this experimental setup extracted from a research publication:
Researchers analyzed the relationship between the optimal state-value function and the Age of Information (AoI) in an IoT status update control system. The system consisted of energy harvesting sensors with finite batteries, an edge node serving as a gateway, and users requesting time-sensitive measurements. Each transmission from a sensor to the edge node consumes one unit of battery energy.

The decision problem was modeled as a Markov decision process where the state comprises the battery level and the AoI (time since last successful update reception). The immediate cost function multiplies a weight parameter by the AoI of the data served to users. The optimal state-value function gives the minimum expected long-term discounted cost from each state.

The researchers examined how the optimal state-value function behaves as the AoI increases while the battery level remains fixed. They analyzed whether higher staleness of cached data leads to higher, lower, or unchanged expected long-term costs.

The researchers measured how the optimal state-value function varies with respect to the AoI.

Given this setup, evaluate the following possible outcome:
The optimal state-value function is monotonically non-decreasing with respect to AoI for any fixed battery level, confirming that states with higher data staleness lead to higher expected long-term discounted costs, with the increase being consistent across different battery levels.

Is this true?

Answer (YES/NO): YES